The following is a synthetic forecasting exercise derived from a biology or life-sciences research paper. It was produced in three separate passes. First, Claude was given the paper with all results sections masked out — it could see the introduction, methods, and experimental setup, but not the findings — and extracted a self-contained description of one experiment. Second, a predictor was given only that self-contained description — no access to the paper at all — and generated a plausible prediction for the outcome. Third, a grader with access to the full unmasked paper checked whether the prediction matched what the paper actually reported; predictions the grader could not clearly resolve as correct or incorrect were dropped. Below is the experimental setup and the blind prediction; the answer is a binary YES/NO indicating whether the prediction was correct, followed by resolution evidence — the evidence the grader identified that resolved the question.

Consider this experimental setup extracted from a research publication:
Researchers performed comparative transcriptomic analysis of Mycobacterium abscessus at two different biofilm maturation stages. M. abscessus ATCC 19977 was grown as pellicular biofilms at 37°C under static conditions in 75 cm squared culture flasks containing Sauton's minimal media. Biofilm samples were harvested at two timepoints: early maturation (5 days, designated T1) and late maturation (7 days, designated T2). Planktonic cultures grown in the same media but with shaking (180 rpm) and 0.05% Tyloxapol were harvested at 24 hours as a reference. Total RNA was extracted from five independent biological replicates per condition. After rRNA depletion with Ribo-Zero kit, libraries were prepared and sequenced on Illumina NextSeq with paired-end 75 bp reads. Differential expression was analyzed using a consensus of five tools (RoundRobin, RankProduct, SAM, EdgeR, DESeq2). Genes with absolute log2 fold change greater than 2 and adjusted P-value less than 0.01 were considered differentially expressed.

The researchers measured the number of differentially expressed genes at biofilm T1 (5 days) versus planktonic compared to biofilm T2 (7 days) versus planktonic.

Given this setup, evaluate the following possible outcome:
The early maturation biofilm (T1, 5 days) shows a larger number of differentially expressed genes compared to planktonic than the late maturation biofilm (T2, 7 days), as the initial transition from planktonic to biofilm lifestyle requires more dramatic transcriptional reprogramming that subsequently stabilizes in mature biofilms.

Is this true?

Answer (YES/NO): NO